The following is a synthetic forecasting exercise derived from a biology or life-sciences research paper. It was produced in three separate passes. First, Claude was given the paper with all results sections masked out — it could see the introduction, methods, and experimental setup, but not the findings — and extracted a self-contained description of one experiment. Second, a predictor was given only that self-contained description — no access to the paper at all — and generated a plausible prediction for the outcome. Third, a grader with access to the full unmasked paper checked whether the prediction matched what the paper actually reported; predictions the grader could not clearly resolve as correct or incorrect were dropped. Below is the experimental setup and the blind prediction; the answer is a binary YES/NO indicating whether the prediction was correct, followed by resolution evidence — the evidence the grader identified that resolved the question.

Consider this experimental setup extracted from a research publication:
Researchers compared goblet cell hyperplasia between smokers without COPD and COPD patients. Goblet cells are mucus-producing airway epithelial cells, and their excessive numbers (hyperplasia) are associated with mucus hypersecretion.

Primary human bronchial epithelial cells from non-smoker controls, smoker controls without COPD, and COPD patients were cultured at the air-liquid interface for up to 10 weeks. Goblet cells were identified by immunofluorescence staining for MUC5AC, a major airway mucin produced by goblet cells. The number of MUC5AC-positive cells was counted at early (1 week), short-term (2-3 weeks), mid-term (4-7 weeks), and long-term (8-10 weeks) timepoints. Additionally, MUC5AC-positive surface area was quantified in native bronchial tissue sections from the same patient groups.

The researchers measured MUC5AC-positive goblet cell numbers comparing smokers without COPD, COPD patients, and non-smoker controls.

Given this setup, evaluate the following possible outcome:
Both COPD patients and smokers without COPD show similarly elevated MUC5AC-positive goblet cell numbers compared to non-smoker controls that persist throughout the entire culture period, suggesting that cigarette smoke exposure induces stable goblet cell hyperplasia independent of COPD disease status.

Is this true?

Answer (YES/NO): NO